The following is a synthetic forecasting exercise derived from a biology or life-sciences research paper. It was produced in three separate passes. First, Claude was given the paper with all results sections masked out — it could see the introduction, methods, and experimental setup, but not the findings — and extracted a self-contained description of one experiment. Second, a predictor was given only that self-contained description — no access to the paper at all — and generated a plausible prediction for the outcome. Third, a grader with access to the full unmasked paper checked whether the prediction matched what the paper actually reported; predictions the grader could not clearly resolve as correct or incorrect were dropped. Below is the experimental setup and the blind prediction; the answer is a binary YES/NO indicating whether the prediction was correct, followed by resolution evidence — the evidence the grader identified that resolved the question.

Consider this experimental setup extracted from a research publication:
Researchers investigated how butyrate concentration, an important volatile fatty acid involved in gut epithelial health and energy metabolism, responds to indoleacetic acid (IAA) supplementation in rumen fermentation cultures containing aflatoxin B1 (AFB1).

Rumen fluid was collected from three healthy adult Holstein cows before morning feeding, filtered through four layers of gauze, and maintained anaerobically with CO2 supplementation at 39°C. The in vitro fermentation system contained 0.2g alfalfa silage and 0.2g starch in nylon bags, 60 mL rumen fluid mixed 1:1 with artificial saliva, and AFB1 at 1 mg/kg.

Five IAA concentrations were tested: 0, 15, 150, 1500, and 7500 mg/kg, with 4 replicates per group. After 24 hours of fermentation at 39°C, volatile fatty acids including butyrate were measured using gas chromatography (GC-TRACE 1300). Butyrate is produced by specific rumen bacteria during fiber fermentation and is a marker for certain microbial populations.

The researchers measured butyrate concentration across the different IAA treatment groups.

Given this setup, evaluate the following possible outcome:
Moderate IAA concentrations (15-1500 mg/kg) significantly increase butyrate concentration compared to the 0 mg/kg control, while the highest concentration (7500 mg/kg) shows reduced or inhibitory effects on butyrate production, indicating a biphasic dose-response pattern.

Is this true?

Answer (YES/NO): NO